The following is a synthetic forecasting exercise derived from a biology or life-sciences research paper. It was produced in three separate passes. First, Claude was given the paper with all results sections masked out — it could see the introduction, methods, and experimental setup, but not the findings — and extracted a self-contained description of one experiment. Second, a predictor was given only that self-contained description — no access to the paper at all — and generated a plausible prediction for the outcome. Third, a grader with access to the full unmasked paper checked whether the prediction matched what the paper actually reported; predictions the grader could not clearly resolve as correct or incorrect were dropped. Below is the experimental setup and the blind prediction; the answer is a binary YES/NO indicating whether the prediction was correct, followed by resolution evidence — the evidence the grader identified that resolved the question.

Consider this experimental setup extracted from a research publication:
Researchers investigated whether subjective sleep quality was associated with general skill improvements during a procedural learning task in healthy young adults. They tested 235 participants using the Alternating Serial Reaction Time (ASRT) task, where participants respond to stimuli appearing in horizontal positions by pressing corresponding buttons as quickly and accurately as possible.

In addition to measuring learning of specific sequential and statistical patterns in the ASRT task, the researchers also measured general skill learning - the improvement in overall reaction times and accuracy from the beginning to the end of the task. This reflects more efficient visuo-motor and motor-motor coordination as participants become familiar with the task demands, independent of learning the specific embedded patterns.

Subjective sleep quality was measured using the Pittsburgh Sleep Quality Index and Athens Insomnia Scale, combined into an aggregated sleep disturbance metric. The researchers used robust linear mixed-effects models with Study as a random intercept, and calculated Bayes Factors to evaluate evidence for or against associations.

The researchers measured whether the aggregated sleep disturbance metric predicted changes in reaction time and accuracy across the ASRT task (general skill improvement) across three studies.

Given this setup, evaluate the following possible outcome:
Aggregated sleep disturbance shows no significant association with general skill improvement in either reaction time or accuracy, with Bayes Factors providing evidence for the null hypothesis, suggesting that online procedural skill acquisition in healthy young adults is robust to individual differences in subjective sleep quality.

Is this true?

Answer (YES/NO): YES